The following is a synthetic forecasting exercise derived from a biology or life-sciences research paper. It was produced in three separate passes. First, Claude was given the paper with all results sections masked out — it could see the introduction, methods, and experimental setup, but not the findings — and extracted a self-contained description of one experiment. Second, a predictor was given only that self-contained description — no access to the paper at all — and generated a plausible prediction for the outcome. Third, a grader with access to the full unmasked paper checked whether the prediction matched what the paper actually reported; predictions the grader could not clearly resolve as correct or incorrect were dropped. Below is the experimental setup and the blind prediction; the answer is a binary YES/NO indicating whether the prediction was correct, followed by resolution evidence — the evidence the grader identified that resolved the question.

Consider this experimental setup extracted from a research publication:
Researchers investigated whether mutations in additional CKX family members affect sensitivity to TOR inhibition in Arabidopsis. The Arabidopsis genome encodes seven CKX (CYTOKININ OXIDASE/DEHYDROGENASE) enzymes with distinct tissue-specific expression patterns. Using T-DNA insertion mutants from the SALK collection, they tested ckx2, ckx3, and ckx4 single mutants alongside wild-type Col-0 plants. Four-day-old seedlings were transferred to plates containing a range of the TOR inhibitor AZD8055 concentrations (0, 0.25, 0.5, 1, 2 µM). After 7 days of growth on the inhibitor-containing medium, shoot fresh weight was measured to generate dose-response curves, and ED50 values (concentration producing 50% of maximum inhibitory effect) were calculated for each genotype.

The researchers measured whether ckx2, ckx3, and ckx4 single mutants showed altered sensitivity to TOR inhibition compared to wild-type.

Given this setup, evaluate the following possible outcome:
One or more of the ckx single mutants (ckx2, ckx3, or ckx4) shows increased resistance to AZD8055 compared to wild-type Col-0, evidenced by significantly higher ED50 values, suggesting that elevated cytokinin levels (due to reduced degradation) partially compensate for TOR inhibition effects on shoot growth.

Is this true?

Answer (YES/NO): YES